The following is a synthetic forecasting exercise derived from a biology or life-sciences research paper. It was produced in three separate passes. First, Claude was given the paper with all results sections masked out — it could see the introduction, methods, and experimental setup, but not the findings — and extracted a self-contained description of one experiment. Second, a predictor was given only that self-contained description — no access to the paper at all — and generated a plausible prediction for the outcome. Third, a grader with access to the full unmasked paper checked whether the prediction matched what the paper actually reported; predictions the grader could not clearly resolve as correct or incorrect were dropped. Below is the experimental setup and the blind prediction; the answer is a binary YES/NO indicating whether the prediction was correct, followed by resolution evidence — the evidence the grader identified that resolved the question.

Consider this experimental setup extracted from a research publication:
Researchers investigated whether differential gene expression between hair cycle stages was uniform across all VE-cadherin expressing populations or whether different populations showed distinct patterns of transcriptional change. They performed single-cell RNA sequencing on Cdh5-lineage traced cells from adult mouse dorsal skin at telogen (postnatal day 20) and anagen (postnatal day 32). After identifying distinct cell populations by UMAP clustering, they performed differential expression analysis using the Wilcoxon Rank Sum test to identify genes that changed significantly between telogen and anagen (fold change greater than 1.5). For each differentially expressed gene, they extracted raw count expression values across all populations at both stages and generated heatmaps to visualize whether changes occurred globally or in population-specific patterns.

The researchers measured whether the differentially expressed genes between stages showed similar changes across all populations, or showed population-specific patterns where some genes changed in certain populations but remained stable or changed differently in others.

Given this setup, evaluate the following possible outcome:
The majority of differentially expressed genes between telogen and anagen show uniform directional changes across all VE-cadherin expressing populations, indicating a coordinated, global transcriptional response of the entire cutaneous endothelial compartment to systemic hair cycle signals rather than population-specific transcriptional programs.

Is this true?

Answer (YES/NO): NO